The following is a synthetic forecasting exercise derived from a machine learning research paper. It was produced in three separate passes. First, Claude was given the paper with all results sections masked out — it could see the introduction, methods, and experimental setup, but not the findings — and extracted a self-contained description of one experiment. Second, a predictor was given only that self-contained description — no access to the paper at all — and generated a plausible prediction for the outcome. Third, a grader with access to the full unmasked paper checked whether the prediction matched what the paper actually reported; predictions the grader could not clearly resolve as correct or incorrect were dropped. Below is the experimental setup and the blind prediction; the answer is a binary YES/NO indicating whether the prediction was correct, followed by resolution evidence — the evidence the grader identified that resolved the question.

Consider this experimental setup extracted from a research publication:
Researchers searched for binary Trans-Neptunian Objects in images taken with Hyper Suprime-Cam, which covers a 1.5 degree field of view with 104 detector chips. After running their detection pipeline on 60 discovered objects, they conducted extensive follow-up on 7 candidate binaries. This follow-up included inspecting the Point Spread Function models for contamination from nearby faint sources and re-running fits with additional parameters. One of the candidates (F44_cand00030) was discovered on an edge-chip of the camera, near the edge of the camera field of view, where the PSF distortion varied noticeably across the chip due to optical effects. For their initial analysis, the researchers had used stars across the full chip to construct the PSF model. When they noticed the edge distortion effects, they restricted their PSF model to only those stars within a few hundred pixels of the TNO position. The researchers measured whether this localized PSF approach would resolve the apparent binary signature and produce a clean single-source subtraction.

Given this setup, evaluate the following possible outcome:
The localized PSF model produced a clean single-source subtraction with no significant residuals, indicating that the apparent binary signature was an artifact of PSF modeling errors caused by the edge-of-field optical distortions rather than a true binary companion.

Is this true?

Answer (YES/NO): NO